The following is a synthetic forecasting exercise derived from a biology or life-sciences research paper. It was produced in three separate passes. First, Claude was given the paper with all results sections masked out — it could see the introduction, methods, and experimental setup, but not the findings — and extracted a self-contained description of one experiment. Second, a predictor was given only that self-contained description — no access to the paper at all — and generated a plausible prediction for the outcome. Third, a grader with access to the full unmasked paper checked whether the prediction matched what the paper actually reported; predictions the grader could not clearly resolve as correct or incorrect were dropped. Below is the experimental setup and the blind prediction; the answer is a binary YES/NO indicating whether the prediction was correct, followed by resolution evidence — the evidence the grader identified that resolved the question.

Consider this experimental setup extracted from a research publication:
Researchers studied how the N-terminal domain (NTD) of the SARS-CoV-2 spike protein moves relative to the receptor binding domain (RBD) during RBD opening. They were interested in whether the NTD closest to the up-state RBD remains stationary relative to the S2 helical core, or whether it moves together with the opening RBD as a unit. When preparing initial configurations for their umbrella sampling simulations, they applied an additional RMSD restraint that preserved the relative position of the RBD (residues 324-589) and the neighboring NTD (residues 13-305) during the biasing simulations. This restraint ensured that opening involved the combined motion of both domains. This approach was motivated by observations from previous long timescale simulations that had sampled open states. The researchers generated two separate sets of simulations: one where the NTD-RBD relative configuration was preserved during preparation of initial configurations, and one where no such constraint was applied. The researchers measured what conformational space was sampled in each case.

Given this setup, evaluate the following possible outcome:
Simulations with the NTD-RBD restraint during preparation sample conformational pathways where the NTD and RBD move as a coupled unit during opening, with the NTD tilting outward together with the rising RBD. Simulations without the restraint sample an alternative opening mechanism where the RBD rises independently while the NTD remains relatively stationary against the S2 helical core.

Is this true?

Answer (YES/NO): YES